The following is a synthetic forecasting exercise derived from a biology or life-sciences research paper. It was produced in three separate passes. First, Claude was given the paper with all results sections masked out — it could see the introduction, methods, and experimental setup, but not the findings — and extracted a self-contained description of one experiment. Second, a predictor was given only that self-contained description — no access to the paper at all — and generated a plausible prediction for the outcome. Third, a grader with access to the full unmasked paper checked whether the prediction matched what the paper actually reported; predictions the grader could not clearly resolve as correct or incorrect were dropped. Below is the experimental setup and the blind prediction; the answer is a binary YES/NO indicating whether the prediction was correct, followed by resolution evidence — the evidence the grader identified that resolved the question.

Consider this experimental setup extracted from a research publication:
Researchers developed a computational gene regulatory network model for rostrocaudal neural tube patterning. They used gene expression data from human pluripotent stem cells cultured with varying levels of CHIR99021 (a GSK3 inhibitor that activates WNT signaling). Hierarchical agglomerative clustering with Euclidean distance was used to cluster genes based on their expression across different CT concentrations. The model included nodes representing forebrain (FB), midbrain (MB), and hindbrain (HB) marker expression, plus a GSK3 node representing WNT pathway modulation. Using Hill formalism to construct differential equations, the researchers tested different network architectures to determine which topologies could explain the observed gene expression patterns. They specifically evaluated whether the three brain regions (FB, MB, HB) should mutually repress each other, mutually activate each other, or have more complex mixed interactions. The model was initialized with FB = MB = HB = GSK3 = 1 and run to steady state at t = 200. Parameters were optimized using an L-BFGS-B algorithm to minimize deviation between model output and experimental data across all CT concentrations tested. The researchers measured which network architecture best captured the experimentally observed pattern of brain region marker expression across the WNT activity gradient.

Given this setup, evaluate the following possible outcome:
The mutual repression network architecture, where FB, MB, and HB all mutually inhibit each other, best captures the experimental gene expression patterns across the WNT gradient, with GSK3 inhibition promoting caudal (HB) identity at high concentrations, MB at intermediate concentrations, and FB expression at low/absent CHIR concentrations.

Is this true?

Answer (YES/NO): YES